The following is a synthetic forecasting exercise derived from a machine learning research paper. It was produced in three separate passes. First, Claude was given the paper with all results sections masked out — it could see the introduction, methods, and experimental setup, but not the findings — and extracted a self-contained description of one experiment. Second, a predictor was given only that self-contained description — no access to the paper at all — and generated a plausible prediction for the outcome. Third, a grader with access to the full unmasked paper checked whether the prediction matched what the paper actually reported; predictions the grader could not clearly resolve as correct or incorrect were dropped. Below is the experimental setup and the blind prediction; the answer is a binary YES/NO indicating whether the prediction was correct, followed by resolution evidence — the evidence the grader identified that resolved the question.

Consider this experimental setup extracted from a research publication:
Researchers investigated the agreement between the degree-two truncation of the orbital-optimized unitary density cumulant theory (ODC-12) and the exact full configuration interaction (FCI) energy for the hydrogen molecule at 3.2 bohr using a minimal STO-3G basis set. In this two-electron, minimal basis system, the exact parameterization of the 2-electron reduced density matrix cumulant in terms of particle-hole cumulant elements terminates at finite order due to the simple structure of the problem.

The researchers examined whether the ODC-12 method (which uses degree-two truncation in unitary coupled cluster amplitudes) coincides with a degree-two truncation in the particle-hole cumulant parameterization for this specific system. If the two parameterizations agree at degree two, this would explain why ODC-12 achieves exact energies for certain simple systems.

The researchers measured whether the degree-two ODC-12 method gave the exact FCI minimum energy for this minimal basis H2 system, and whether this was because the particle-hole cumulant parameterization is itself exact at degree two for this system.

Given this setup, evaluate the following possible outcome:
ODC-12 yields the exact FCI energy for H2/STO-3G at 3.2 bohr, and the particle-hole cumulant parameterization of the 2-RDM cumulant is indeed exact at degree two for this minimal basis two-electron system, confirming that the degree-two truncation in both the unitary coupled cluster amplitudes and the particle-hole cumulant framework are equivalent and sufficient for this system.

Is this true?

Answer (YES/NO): YES